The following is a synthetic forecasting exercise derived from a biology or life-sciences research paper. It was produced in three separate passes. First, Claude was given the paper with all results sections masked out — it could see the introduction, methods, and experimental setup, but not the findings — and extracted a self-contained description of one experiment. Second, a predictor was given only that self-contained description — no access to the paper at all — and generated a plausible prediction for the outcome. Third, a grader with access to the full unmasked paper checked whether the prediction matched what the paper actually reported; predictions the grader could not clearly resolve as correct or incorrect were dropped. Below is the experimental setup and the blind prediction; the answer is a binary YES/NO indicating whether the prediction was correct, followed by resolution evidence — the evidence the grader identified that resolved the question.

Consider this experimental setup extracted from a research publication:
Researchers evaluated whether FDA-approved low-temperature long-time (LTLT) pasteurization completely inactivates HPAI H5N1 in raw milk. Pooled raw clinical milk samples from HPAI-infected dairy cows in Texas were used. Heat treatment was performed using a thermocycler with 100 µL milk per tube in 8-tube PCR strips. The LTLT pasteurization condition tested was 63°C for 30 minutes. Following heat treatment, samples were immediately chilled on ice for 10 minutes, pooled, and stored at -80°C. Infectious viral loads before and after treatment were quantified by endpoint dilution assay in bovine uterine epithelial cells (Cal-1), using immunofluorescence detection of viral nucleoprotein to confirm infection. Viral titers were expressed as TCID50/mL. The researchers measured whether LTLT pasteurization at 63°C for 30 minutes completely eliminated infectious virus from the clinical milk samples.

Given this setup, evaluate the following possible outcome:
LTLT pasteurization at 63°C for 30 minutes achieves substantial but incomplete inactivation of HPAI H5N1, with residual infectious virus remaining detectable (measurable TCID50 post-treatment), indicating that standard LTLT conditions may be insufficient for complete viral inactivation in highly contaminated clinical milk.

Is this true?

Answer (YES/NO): NO